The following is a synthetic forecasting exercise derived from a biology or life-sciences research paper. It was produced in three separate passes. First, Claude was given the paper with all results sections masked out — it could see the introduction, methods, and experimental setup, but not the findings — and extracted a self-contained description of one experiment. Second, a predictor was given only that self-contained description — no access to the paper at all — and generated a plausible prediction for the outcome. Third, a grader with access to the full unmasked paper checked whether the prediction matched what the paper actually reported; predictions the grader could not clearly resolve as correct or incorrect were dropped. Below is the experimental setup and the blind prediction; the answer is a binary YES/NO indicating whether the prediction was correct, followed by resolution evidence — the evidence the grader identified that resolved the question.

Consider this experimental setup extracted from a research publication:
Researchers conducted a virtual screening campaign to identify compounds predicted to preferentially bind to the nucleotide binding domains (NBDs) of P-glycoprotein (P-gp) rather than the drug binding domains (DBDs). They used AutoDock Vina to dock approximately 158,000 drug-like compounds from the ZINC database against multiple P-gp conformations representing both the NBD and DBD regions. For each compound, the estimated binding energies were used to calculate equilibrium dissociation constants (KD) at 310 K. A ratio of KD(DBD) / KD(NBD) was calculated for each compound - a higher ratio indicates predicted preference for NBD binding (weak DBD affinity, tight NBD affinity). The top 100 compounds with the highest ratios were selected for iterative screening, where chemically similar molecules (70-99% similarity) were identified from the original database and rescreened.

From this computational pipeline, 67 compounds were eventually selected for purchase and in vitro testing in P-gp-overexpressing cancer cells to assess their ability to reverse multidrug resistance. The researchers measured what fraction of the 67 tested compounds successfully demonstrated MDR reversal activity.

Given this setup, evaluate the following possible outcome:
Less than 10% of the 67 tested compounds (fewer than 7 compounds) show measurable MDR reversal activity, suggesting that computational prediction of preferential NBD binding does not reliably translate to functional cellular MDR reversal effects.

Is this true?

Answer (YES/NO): NO